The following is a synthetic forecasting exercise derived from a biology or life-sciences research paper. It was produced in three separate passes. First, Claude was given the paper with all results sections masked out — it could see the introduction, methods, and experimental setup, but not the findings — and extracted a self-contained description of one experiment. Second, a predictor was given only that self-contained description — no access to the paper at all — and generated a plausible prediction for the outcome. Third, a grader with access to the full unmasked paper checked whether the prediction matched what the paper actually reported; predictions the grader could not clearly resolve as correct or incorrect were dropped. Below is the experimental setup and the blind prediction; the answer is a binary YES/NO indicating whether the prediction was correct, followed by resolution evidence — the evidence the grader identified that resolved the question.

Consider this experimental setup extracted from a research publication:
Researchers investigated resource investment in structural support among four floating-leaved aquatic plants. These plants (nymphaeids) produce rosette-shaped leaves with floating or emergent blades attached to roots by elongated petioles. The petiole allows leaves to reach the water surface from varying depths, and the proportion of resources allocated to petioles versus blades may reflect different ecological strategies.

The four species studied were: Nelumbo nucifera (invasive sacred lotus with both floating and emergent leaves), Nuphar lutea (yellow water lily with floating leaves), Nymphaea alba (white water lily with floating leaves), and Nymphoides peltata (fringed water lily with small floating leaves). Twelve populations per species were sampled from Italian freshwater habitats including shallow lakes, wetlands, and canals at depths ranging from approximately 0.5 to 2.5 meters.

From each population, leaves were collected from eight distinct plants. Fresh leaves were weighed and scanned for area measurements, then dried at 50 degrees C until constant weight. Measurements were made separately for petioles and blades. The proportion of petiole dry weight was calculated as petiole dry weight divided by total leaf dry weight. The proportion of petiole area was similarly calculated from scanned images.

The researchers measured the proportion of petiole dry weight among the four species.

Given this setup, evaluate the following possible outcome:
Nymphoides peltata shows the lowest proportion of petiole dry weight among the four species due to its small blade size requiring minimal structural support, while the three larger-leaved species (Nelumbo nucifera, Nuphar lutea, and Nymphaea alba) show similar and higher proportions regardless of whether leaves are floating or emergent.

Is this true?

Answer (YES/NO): NO